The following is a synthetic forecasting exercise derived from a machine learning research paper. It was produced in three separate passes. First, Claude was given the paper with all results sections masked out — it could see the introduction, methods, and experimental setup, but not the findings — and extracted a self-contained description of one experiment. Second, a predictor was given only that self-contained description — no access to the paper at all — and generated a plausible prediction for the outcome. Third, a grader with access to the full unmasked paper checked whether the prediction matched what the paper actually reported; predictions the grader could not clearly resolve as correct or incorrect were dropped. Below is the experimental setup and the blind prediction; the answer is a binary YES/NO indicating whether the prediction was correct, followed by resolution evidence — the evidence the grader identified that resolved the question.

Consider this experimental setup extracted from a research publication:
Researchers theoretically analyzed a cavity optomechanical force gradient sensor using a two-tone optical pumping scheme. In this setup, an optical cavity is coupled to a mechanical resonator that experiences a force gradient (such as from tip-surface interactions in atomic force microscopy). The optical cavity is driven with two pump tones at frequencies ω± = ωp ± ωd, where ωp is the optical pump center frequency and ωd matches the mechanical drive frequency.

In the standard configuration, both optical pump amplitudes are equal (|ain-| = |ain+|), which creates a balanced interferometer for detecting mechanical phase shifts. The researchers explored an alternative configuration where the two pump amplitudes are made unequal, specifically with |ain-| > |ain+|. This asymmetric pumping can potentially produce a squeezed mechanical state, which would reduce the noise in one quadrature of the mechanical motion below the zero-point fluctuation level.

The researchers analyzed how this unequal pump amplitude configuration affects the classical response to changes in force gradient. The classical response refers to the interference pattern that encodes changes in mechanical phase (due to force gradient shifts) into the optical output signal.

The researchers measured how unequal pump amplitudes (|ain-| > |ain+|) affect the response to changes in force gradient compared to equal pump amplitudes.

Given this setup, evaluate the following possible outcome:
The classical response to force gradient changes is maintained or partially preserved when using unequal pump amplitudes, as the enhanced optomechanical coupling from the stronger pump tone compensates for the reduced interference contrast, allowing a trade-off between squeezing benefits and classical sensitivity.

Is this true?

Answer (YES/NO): NO